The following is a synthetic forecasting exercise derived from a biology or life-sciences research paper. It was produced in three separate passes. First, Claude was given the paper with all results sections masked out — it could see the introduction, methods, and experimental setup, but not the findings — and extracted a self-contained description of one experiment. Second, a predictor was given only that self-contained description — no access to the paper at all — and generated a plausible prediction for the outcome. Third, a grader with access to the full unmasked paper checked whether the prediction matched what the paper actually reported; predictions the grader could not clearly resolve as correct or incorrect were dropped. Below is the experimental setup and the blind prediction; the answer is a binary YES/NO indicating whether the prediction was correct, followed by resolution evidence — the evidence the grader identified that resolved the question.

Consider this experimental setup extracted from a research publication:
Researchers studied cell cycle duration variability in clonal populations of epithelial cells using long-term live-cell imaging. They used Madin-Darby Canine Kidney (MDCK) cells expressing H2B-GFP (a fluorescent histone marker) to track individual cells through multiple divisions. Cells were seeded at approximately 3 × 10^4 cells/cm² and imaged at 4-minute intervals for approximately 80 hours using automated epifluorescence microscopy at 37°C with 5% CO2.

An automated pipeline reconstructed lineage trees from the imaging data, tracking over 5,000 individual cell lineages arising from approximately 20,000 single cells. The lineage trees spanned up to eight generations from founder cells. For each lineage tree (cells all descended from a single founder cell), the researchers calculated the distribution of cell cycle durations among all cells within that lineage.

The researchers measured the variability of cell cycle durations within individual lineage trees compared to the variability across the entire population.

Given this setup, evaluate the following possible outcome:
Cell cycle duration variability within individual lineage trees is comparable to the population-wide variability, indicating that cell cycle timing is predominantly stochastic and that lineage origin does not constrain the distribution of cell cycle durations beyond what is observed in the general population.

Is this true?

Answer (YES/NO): NO